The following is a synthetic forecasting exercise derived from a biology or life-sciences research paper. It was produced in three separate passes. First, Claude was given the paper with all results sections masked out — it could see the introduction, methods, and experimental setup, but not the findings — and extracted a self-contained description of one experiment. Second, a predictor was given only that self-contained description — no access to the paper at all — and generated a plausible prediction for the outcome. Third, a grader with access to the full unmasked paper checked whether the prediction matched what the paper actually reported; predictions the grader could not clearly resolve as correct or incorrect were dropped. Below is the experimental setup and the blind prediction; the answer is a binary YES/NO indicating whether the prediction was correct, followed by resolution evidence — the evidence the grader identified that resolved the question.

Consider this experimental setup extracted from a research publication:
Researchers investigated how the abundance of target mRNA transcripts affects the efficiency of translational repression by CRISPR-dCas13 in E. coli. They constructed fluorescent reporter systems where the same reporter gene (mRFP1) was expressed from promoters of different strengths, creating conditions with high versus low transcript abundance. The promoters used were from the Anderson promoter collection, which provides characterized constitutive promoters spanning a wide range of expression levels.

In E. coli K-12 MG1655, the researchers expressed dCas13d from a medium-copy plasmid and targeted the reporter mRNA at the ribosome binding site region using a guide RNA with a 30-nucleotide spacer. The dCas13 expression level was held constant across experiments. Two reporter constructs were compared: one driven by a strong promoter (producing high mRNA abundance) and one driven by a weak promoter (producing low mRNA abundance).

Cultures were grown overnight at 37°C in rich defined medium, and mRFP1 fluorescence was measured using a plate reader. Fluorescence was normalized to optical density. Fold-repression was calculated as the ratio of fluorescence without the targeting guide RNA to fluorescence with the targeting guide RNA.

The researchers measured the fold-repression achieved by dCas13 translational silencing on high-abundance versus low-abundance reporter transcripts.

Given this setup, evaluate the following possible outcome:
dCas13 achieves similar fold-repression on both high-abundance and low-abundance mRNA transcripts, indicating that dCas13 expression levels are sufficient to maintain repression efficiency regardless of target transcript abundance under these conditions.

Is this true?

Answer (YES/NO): NO